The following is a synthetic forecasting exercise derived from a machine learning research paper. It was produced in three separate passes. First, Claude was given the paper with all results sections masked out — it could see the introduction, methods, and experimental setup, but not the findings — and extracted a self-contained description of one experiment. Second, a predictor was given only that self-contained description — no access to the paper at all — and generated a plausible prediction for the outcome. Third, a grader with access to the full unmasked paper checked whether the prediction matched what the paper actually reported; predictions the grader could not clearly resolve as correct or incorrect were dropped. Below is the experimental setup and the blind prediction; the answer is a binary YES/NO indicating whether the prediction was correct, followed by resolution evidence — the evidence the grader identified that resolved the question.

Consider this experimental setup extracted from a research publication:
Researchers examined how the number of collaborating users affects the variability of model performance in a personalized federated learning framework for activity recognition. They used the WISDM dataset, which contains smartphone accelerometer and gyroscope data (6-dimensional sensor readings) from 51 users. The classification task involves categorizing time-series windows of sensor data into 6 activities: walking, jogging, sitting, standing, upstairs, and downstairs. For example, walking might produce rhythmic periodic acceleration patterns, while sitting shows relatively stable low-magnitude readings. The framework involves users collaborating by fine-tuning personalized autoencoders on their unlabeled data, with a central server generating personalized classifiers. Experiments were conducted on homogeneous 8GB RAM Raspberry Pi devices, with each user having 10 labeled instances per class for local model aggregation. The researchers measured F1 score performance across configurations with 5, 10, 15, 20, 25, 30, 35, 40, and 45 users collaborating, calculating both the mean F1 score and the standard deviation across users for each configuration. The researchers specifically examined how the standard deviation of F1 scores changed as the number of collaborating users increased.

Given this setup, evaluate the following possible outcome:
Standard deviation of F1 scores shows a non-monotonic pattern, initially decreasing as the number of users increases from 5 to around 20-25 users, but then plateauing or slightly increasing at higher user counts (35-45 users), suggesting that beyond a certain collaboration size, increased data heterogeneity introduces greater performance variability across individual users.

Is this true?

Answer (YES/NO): NO